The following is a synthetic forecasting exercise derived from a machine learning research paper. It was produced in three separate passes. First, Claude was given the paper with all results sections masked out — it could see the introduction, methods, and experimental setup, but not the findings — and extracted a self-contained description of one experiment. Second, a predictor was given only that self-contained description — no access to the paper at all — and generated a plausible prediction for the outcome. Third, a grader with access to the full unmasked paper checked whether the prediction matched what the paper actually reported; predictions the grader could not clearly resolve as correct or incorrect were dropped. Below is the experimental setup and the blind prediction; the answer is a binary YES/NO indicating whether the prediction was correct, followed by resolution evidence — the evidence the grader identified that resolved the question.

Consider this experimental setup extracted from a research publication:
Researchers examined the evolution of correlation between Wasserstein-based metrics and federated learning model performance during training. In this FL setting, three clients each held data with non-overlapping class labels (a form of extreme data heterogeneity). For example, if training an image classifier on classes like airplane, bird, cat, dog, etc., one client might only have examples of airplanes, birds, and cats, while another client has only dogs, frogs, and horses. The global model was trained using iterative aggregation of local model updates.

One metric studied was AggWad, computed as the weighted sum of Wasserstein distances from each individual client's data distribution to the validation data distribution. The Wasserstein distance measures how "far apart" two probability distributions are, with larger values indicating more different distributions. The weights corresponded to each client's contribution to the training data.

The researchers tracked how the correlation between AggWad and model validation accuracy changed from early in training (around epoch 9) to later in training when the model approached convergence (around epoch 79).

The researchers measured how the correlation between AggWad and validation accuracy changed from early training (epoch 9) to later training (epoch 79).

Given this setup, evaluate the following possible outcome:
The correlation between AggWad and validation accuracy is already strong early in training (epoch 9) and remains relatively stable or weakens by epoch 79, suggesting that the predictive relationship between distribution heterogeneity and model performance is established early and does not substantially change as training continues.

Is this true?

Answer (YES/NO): NO